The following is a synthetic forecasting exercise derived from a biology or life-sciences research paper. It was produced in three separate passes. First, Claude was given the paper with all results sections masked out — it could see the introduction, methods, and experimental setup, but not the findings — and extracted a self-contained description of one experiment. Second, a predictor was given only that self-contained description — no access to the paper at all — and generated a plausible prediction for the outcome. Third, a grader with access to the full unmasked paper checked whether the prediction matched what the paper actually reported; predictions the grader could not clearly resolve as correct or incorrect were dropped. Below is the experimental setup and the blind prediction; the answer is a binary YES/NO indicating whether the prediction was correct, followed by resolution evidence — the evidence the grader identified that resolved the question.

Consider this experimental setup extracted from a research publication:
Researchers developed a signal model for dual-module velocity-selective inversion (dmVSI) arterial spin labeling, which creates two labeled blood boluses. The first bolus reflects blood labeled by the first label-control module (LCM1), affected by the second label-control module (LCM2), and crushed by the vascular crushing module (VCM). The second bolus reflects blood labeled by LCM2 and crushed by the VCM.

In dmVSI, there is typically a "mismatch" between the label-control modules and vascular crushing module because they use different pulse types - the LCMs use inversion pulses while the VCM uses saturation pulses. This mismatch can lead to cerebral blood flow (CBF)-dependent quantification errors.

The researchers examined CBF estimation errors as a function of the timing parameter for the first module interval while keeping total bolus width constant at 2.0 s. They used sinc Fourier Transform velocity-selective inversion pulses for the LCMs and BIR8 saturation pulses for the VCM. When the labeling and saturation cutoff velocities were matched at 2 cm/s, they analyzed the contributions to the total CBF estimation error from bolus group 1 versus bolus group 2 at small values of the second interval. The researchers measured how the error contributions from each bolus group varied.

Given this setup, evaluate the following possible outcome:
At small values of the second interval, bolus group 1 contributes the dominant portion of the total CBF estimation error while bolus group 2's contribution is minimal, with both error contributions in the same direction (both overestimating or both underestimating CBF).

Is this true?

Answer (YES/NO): NO